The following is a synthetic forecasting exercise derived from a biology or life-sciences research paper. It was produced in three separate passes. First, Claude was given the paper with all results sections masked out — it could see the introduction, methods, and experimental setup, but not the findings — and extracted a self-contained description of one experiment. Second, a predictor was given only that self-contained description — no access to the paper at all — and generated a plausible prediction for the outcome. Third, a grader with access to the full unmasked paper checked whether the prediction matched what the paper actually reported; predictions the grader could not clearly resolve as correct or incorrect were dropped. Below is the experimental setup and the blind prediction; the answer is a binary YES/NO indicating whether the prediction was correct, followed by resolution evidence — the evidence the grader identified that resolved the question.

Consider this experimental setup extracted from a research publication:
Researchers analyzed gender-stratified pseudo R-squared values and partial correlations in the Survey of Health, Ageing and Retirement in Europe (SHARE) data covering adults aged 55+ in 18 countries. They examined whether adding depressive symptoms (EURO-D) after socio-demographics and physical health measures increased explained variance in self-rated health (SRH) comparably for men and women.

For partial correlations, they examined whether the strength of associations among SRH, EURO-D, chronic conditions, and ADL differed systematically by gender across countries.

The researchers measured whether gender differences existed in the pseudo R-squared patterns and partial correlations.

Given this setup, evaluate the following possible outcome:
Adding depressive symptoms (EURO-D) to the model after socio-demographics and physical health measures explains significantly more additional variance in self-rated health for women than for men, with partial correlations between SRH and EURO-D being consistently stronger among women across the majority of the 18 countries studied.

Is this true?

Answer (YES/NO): NO